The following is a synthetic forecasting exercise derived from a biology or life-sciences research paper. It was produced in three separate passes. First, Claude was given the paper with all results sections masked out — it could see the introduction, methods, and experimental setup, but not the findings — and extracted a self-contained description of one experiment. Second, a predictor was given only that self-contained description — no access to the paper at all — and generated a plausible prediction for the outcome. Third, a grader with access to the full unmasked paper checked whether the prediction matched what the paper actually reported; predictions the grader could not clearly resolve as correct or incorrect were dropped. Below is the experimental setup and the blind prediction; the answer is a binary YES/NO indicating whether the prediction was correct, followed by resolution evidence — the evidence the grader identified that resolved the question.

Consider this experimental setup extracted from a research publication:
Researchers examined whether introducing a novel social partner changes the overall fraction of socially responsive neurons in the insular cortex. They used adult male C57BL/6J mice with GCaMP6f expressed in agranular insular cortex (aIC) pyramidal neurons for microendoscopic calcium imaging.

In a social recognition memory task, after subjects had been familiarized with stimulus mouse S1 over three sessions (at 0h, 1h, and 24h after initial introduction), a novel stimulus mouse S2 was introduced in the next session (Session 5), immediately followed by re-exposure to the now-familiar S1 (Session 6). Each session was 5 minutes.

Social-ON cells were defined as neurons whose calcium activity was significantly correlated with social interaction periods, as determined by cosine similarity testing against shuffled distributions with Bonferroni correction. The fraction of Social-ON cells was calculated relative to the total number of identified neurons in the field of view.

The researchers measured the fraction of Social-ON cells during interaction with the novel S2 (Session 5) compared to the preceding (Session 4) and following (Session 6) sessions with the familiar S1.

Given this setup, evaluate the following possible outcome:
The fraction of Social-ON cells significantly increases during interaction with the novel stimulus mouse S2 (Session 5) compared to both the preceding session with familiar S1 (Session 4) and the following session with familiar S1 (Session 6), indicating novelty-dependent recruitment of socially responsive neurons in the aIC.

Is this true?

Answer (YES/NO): NO